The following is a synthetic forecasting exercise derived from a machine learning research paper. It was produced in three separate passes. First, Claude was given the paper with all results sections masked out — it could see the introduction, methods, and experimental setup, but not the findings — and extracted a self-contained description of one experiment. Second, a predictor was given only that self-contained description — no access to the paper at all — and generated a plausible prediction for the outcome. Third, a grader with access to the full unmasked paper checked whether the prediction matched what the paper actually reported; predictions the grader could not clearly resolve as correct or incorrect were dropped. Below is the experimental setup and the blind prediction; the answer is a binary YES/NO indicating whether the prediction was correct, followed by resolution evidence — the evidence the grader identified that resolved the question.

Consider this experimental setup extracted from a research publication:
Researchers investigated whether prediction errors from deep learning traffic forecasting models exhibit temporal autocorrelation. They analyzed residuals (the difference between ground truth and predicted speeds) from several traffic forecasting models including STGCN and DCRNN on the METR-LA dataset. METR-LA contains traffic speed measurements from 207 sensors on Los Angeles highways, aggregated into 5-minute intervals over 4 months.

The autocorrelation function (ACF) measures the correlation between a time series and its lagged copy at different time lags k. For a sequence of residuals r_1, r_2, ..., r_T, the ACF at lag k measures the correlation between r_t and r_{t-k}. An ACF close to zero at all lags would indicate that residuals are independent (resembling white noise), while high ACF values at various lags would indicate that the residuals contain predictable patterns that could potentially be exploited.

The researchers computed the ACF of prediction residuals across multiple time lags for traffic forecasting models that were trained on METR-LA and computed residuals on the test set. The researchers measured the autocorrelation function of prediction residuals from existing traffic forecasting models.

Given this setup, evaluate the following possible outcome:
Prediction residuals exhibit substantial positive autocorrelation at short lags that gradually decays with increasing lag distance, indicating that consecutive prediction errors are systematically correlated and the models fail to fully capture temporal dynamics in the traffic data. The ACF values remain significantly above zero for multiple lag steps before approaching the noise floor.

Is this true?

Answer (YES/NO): YES